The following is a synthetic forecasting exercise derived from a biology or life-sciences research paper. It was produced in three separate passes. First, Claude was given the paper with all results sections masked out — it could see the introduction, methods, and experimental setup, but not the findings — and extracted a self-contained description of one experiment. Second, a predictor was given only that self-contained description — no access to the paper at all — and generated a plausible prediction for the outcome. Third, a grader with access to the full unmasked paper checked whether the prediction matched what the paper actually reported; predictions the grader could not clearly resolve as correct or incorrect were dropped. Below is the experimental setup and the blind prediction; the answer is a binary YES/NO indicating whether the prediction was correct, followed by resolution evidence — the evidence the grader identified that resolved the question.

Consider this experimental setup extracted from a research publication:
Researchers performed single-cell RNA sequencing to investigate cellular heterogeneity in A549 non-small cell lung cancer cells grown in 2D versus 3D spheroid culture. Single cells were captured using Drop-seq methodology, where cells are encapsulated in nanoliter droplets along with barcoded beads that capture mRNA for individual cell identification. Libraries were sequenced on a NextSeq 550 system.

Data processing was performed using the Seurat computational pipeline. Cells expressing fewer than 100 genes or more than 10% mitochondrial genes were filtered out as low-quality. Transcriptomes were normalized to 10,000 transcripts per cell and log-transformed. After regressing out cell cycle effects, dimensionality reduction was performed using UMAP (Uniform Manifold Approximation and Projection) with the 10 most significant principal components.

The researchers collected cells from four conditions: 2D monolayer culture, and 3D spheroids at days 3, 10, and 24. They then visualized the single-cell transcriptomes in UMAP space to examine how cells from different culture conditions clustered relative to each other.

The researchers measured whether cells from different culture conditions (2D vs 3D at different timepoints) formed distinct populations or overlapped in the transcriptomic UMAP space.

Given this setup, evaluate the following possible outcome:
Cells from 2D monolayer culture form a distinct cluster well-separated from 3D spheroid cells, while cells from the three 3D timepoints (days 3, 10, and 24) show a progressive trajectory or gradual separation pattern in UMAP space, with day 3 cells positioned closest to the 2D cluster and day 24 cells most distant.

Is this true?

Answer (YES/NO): NO